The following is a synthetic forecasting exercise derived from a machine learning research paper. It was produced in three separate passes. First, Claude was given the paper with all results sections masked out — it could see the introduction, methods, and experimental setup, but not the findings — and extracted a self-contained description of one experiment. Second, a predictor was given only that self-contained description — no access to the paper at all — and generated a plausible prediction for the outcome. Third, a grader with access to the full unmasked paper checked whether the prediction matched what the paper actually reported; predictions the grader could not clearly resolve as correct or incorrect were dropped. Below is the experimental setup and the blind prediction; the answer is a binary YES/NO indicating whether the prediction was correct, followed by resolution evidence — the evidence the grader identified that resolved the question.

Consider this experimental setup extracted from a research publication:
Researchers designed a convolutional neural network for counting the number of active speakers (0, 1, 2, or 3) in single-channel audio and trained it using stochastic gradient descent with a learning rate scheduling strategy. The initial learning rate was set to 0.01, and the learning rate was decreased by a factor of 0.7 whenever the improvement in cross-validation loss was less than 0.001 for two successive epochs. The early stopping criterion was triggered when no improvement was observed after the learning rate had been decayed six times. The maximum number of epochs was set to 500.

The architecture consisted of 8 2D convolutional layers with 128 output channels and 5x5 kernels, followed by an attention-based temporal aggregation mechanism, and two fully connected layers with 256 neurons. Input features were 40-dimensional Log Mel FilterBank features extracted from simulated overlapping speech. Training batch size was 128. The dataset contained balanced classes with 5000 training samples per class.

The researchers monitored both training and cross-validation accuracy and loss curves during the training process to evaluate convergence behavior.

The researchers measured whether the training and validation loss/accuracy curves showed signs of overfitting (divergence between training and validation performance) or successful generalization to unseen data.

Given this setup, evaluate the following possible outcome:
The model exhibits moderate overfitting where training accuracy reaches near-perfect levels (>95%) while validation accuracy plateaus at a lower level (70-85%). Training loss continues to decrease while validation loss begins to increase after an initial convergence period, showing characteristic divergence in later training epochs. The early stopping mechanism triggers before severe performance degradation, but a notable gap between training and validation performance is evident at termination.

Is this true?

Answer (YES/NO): NO